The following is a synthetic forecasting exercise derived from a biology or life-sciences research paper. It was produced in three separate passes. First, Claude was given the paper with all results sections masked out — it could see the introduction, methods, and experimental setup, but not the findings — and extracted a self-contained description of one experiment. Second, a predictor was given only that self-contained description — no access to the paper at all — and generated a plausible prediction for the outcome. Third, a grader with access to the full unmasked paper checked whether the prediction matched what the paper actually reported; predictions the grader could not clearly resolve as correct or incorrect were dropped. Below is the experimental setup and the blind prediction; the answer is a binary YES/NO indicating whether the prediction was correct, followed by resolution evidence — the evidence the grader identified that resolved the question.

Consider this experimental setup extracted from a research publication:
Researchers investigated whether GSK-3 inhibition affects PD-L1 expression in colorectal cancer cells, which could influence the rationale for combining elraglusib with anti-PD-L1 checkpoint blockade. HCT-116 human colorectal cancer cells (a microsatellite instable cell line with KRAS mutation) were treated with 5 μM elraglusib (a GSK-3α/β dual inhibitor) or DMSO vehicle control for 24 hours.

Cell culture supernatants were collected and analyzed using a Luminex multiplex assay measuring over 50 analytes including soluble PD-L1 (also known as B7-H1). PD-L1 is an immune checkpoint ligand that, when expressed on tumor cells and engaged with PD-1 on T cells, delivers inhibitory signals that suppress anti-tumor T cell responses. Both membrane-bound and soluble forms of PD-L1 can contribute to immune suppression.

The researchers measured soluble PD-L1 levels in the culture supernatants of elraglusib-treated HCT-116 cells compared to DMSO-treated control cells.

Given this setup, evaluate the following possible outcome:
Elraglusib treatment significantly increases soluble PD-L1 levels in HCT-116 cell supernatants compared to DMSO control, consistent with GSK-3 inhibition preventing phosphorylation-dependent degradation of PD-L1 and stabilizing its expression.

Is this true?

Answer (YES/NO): NO